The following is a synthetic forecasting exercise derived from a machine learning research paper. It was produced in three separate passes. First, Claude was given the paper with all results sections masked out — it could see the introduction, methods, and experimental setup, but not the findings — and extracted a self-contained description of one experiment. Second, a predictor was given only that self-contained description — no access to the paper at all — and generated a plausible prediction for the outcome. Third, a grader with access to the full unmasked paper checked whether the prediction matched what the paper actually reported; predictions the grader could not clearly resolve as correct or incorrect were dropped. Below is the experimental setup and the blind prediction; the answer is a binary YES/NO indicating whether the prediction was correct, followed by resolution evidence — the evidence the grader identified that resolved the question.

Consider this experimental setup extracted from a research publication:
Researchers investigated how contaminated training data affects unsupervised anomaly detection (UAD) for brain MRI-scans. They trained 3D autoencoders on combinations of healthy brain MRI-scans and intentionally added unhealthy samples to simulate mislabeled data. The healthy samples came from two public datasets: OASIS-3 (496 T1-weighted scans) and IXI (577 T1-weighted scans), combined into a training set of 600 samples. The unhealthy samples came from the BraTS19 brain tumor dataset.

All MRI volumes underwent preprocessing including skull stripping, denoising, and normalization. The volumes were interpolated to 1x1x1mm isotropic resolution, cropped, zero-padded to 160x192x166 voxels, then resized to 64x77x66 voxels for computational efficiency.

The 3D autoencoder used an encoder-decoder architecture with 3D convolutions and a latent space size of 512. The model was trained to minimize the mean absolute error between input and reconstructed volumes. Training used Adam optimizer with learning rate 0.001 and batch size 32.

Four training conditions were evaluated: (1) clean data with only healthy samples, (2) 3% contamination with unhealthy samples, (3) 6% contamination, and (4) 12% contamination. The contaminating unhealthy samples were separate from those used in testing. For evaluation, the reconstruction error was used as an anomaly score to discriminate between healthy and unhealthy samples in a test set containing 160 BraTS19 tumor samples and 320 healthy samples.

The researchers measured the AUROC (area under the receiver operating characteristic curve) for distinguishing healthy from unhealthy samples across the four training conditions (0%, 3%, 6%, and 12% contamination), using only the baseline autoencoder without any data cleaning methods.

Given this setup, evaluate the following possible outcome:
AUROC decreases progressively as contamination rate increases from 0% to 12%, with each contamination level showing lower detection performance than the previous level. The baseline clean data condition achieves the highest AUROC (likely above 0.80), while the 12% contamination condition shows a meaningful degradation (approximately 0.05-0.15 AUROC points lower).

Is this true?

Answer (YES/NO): YES